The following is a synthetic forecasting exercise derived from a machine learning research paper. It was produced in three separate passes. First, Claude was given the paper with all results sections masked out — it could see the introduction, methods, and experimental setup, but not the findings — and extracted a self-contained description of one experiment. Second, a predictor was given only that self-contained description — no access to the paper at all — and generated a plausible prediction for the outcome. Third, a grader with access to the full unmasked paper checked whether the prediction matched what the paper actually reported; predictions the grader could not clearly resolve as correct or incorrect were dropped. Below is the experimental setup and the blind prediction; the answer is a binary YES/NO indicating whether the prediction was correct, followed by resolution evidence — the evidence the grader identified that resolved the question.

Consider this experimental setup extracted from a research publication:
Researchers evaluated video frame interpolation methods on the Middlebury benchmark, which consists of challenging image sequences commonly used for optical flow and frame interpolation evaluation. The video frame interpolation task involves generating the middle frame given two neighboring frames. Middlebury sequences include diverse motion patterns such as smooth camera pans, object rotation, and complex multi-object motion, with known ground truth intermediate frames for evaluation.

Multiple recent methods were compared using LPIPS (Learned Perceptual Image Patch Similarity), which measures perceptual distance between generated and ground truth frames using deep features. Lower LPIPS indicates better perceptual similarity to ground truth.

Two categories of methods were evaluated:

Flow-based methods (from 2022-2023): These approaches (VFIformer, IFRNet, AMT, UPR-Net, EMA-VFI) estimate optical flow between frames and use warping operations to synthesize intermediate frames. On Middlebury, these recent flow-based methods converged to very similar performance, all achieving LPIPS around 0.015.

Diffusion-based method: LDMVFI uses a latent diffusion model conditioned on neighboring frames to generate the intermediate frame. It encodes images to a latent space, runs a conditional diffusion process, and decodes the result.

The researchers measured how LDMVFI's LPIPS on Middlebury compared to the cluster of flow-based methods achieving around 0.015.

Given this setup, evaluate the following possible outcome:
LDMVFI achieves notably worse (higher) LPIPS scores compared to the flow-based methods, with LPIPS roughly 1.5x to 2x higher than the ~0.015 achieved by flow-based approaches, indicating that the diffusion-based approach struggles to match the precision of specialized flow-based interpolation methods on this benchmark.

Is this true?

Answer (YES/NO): NO